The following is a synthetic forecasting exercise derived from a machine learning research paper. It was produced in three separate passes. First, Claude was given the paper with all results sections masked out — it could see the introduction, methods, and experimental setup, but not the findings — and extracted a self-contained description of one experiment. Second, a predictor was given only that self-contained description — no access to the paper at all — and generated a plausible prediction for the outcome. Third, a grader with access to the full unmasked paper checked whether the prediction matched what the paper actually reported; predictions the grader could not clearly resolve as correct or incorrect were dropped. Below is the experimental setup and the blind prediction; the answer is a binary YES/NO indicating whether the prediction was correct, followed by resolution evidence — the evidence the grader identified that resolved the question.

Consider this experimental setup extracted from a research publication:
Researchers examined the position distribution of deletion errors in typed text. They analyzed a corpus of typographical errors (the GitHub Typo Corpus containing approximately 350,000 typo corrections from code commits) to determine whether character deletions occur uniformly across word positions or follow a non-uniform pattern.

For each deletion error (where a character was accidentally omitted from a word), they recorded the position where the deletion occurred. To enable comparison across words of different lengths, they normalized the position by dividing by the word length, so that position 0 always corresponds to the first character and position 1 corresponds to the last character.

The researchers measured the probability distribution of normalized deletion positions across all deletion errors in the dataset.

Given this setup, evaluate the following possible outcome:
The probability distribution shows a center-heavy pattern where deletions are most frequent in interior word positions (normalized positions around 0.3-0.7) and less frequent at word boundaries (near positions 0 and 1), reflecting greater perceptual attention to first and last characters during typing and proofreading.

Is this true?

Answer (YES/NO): NO